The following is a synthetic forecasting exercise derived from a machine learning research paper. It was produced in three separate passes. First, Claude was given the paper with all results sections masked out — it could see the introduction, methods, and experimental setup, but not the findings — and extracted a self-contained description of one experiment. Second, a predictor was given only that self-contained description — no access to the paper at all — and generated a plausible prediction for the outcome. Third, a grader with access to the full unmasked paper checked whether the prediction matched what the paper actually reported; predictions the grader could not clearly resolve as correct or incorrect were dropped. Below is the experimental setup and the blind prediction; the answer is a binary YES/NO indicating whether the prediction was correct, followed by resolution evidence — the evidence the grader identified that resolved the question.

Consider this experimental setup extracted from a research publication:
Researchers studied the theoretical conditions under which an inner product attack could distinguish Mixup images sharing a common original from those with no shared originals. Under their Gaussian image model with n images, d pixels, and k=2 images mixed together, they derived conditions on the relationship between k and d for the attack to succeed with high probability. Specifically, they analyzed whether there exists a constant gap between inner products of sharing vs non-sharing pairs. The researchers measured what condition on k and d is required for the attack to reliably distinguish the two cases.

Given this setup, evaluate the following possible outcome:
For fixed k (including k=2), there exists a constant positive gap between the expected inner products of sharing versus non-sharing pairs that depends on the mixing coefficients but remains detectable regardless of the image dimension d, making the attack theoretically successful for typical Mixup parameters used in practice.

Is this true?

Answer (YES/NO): NO